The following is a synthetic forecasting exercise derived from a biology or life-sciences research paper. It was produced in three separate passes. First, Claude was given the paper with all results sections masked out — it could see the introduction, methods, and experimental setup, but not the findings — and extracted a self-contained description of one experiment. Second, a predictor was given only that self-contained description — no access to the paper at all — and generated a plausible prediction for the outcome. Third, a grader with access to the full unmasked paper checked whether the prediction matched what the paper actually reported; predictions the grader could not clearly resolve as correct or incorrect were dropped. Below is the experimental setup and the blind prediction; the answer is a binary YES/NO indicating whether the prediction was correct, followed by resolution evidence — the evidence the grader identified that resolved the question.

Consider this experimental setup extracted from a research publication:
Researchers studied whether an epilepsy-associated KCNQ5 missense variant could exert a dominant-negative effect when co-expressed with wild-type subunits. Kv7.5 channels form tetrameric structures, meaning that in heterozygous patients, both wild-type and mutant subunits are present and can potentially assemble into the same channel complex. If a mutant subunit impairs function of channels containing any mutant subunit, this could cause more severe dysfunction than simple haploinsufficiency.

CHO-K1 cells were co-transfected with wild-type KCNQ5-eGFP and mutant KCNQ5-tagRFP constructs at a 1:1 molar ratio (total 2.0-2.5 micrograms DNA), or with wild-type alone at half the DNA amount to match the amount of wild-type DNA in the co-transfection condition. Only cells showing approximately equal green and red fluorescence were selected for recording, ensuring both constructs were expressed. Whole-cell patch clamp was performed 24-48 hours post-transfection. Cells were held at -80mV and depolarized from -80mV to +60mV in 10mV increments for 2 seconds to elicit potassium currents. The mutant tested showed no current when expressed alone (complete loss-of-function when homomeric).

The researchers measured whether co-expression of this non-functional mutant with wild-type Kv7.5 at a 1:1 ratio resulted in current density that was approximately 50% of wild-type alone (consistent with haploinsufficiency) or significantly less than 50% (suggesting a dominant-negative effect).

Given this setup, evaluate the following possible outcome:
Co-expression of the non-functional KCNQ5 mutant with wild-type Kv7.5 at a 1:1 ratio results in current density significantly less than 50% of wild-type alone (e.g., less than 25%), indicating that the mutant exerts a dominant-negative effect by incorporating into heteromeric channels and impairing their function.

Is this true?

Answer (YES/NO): YES